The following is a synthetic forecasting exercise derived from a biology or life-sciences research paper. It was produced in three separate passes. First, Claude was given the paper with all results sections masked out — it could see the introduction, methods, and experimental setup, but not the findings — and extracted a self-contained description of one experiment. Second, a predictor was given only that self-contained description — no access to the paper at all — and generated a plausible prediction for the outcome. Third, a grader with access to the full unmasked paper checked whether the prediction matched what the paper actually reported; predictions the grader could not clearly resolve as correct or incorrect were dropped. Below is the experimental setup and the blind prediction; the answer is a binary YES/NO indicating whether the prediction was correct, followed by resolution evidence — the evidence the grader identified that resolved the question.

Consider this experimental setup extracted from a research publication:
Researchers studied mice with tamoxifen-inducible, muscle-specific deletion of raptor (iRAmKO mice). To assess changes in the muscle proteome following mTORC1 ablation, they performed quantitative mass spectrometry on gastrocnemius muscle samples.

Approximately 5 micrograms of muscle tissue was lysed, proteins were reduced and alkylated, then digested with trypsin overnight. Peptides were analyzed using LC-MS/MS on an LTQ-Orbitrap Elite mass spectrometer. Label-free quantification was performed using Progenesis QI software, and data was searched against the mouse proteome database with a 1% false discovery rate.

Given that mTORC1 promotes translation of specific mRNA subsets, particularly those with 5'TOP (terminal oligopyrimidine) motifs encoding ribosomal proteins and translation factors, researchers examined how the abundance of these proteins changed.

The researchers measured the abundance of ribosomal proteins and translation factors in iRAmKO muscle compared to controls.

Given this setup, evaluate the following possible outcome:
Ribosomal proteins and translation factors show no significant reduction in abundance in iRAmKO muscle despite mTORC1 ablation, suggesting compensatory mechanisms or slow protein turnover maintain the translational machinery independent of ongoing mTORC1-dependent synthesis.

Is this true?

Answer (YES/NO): NO